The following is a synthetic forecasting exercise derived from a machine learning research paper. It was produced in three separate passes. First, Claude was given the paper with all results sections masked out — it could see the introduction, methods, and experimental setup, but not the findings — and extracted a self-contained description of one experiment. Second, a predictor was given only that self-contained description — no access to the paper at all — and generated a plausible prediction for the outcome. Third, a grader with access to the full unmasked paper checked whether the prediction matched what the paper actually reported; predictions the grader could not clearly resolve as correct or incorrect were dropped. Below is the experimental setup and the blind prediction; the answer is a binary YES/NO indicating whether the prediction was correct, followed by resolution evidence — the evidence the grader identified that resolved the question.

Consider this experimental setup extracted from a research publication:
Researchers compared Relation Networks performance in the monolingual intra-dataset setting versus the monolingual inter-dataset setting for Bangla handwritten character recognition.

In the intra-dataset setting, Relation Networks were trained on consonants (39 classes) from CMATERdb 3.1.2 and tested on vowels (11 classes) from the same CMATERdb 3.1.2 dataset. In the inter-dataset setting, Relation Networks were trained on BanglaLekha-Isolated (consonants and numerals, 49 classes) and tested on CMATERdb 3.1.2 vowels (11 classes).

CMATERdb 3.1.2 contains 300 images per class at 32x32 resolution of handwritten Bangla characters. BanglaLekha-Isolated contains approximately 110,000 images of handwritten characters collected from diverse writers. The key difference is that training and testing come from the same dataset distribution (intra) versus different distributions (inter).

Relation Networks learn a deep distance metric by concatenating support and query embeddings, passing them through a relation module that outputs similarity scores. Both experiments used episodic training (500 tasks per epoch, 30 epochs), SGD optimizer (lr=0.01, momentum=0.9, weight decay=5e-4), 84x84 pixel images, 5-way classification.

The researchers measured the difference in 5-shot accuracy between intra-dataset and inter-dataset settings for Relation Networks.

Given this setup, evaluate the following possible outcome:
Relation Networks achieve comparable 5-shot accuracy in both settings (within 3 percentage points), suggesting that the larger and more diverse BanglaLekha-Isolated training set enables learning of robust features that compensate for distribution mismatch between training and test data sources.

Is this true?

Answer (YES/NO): NO